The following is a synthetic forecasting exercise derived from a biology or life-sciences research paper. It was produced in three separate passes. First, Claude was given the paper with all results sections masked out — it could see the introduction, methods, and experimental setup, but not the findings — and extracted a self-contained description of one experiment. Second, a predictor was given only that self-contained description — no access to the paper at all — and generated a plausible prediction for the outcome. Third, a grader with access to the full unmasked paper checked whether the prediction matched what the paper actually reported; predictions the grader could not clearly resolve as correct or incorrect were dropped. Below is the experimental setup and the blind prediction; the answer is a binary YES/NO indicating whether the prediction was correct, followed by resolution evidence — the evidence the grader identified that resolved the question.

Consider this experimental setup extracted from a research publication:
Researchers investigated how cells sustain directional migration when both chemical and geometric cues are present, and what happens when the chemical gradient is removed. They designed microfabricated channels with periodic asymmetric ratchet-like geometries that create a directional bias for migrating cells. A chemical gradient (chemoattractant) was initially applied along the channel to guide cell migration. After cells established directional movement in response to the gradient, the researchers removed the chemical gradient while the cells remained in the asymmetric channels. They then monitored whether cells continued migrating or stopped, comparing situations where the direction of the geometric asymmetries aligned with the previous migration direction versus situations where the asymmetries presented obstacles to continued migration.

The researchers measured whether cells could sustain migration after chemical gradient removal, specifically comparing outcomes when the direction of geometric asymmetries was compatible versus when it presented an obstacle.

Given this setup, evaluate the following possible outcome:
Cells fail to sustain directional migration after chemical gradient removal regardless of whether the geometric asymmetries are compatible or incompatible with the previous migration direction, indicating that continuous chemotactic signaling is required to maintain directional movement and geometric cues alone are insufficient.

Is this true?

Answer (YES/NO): NO